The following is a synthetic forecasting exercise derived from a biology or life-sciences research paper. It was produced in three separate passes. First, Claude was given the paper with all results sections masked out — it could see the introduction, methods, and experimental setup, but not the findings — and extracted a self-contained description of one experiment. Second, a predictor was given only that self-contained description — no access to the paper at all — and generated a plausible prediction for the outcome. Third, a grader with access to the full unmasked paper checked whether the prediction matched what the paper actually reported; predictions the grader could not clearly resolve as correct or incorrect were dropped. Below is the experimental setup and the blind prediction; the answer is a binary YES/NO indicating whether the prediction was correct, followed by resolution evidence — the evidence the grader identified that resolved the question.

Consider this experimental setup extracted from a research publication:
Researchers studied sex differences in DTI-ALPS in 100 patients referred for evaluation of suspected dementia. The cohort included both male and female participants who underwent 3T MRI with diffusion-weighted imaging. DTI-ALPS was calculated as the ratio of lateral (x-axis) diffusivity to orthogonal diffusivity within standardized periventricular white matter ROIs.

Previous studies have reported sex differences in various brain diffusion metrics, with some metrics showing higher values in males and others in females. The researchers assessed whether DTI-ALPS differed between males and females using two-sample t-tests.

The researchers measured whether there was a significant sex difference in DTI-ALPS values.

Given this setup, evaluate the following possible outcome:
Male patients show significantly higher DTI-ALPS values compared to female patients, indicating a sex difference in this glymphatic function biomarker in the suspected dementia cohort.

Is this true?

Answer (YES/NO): NO